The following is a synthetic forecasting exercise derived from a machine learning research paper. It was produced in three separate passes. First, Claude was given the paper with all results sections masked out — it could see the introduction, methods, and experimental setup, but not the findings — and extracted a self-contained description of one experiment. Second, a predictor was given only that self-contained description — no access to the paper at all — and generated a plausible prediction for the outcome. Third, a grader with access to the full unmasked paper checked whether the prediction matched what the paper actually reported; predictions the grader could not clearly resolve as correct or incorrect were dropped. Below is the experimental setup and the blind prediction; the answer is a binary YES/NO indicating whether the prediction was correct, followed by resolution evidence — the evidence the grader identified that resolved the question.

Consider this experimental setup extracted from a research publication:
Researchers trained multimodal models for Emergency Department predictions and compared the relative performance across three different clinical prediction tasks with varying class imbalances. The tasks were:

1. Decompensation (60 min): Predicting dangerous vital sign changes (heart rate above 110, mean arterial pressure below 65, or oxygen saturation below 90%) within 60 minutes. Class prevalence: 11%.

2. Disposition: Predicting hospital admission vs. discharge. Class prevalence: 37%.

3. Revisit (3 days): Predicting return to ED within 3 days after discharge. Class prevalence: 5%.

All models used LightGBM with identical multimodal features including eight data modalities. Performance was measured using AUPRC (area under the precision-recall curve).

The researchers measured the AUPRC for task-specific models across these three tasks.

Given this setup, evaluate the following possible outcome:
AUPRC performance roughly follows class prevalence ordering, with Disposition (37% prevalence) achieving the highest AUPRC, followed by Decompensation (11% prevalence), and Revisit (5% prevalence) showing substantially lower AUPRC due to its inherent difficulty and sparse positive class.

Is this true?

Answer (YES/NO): YES